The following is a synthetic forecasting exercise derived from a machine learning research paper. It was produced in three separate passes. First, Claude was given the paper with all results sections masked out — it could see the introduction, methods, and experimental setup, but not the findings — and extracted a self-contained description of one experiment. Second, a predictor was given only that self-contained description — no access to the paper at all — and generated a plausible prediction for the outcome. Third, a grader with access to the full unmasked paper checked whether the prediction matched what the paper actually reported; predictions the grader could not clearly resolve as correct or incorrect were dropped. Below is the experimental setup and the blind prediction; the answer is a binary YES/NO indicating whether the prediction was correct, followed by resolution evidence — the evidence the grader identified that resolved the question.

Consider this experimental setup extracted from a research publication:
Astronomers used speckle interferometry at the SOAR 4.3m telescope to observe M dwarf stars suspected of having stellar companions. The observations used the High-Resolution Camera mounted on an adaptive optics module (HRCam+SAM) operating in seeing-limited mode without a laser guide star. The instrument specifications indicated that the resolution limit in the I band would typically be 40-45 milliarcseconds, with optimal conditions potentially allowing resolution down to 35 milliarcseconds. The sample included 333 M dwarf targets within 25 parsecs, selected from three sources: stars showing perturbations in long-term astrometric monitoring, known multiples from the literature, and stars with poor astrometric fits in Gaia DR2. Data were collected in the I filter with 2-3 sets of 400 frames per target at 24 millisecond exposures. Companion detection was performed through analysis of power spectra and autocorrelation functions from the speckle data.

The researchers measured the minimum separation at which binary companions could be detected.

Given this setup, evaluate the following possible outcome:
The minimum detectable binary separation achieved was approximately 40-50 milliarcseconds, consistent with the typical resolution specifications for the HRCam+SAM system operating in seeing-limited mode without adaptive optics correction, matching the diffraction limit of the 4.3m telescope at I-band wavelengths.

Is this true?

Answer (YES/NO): NO